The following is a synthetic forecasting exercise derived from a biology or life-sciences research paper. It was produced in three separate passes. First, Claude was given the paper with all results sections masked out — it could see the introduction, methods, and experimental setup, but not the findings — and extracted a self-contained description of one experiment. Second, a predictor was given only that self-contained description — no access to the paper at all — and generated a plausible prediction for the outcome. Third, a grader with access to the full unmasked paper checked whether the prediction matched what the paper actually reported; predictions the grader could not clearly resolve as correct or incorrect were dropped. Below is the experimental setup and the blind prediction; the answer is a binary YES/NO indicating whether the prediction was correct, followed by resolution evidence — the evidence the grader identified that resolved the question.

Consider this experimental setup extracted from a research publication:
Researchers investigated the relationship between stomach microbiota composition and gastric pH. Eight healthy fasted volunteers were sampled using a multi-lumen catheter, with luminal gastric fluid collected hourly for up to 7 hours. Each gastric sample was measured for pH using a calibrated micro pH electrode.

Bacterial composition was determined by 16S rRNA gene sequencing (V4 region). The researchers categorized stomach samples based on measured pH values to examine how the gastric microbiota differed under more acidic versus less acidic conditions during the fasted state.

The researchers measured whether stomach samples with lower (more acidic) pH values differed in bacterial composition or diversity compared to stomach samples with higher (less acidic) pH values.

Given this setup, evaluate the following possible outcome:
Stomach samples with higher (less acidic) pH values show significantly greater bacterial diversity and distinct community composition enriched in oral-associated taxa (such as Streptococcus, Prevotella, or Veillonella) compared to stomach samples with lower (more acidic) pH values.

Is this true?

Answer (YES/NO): NO